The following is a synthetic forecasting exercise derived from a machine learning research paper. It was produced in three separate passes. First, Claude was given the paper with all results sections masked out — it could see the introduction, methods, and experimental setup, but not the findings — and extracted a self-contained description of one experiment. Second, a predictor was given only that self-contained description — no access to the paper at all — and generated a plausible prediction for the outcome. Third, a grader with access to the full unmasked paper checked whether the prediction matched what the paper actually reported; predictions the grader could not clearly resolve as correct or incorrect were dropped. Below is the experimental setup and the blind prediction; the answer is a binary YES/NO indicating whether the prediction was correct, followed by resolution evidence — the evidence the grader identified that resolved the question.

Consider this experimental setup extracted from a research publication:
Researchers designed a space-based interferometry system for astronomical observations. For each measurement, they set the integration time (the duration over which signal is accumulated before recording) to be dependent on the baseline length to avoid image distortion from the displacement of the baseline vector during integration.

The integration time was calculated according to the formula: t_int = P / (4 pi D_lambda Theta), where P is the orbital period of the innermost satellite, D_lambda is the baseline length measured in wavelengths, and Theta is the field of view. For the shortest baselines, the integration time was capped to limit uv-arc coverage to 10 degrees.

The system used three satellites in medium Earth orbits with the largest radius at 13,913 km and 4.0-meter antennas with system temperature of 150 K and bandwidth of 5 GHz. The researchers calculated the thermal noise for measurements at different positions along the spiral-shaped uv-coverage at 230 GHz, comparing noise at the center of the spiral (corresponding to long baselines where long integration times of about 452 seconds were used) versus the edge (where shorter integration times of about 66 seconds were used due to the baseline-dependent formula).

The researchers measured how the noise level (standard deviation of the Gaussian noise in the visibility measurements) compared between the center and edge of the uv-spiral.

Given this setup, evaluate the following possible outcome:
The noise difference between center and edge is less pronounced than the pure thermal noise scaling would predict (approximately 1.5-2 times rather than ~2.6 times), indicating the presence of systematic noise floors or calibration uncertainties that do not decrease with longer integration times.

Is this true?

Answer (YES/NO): NO